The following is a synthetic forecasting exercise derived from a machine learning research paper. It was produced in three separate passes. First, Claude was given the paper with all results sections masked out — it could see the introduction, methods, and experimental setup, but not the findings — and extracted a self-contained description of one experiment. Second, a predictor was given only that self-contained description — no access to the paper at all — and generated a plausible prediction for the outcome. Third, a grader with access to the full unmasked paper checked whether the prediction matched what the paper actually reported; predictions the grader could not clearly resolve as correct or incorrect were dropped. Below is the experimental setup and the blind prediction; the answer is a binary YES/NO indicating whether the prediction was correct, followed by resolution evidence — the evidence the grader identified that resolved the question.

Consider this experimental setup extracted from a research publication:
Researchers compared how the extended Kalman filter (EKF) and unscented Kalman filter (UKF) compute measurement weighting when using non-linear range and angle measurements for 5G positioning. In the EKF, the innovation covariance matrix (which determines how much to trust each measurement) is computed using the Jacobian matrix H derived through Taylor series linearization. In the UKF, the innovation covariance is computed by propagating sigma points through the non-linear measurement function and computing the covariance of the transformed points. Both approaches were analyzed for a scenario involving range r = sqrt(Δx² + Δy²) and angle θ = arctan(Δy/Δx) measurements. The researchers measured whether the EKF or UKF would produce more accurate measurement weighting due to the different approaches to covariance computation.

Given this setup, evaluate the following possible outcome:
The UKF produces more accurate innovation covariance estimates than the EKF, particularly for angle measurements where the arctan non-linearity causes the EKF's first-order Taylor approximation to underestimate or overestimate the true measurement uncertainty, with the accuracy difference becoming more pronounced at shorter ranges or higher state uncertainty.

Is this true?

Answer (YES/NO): YES